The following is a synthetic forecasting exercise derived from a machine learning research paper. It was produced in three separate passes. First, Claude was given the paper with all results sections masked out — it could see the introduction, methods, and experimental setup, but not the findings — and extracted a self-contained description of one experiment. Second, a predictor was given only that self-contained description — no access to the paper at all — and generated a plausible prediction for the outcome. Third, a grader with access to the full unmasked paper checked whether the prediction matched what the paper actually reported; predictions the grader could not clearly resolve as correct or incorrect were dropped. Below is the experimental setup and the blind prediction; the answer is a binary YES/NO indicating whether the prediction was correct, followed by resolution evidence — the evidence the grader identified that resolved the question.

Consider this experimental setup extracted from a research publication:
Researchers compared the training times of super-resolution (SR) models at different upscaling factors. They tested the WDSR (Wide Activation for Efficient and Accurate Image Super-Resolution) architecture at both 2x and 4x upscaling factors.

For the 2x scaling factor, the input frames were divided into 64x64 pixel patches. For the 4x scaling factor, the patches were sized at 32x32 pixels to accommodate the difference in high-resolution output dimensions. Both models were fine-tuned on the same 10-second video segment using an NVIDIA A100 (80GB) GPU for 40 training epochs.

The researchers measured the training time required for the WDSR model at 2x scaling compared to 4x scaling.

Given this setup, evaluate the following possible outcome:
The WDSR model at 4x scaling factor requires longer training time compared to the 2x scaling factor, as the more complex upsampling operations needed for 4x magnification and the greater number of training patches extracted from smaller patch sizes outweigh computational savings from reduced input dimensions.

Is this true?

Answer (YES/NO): NO